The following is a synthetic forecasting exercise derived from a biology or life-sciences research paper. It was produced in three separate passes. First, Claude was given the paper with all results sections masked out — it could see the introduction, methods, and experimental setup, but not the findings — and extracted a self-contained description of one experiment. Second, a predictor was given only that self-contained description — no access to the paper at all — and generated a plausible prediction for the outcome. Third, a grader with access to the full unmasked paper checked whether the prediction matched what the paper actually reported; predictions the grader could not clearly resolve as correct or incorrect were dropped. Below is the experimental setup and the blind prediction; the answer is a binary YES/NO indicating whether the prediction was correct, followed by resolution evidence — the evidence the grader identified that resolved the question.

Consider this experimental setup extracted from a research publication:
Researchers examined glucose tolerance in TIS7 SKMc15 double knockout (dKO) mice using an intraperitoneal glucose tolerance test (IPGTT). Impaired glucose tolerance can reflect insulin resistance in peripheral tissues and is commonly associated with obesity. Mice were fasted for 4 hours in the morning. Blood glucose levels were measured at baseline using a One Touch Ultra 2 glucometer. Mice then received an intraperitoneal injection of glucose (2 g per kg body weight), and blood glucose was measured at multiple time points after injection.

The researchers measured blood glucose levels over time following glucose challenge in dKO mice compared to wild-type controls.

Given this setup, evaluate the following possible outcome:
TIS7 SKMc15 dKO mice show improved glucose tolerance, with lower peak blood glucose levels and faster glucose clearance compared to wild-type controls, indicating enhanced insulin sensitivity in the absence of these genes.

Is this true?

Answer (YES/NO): YES